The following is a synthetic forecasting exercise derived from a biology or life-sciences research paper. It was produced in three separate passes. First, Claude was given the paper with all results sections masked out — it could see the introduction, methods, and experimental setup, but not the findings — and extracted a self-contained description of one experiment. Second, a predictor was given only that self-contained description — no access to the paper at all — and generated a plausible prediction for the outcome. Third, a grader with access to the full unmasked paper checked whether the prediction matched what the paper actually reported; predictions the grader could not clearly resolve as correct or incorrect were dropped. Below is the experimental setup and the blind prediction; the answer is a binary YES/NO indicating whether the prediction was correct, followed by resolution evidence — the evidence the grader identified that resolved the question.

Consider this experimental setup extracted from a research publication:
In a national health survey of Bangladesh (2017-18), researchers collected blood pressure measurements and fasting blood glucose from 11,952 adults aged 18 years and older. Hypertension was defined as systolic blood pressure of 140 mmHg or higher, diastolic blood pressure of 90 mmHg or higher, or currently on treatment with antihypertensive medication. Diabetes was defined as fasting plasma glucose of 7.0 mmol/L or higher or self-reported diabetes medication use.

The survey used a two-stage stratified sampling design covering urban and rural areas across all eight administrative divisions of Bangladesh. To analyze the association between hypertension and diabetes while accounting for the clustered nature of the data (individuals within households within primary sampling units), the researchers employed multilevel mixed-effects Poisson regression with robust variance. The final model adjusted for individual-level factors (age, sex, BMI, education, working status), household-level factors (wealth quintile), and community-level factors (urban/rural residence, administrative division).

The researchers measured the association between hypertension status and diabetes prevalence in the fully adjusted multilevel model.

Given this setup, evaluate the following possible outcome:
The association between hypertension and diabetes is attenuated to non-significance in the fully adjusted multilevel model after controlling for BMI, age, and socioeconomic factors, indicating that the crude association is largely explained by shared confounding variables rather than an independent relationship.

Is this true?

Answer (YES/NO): NO